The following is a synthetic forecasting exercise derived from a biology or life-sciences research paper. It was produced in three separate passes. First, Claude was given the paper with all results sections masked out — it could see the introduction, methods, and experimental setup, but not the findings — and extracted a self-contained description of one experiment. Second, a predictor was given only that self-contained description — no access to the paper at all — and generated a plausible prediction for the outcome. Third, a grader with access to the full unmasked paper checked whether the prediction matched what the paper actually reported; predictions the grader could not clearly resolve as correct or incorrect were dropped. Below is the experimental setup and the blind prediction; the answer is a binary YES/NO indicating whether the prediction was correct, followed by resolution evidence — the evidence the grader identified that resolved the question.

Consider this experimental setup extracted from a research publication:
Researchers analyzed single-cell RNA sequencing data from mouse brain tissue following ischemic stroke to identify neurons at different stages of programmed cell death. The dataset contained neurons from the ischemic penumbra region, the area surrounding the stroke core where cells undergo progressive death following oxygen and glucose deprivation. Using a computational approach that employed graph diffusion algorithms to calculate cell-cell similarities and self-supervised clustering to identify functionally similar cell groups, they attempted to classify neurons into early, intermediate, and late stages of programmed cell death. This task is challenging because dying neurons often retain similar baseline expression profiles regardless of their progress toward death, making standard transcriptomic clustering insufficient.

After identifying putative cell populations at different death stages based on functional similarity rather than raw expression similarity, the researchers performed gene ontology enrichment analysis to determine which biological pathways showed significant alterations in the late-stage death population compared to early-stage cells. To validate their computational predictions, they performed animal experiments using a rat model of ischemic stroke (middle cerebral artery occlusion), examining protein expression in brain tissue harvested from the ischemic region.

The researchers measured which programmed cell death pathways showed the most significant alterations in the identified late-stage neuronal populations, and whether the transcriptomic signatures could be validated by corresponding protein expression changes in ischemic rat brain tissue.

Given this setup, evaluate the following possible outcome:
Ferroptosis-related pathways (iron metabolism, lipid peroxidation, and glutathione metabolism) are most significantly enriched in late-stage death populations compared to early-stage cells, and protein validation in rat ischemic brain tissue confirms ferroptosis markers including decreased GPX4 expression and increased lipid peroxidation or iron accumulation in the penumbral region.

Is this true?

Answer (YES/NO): YES